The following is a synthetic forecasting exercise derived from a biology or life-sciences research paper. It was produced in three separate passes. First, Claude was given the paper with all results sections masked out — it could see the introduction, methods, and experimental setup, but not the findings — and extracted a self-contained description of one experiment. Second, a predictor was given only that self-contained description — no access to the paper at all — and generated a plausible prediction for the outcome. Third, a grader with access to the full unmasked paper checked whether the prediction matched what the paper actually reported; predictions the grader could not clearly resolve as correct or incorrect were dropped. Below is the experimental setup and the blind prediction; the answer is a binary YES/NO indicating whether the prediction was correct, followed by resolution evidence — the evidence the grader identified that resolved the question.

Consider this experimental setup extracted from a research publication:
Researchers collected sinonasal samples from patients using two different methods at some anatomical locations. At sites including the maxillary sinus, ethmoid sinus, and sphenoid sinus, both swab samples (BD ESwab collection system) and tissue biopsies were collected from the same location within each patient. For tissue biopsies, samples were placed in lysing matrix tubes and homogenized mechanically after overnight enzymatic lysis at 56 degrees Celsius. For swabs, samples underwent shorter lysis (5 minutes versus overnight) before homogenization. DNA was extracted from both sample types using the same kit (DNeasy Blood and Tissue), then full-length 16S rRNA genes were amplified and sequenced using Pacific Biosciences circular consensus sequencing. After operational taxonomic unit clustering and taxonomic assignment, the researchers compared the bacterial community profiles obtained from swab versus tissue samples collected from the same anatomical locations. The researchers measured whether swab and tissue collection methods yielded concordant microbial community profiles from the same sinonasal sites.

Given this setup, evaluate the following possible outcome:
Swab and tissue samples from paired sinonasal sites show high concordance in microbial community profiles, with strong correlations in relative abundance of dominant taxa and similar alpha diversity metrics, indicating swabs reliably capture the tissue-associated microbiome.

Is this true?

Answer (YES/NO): YES